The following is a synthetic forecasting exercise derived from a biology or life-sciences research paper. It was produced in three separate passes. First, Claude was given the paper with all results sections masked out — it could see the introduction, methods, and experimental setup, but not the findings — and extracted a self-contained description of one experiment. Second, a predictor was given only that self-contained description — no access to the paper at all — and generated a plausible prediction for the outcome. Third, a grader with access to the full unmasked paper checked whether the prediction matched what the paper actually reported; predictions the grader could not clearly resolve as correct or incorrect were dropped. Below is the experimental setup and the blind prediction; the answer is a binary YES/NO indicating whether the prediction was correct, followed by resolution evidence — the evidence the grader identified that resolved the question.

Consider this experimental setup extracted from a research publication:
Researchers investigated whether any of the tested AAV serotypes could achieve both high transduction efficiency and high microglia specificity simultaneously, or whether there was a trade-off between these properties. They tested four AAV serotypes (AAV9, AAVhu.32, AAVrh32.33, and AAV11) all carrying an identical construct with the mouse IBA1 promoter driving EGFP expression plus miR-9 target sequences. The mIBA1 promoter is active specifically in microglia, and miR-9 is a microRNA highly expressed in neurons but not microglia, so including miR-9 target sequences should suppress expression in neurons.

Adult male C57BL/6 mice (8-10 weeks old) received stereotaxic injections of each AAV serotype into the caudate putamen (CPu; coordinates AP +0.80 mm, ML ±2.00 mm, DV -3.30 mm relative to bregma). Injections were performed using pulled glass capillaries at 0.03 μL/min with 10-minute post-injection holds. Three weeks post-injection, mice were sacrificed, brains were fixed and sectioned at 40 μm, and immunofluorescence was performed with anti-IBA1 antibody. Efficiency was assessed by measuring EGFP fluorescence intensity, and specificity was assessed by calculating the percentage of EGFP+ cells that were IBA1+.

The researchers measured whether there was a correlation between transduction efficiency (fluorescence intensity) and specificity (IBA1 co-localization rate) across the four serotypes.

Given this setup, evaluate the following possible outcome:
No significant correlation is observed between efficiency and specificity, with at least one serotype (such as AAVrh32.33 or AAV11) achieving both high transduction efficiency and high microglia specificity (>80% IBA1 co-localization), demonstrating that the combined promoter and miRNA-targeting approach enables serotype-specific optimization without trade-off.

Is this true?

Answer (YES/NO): YES